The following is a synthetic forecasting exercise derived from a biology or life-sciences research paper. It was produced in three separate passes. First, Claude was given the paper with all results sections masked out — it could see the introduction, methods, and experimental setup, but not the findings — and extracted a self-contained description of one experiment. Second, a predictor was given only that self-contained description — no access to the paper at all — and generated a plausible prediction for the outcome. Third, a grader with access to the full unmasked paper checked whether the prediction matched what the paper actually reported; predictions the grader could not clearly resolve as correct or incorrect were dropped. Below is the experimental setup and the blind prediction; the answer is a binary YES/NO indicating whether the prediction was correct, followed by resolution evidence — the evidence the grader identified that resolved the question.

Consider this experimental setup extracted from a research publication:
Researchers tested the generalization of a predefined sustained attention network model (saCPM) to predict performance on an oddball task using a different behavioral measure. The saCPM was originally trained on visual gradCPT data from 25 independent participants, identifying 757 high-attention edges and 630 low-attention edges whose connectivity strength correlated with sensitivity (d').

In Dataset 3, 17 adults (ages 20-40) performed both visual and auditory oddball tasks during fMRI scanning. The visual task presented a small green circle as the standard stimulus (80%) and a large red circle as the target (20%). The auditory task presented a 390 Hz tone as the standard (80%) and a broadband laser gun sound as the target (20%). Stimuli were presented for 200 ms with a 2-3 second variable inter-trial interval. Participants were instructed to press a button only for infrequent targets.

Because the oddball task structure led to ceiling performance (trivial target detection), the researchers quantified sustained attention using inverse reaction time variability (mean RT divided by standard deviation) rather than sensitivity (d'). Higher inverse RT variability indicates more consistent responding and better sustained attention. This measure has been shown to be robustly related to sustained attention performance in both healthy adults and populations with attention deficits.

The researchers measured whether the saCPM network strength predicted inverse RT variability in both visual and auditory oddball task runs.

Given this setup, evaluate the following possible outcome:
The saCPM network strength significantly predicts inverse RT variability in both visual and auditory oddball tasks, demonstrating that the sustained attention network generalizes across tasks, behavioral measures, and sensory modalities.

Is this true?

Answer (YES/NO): YES